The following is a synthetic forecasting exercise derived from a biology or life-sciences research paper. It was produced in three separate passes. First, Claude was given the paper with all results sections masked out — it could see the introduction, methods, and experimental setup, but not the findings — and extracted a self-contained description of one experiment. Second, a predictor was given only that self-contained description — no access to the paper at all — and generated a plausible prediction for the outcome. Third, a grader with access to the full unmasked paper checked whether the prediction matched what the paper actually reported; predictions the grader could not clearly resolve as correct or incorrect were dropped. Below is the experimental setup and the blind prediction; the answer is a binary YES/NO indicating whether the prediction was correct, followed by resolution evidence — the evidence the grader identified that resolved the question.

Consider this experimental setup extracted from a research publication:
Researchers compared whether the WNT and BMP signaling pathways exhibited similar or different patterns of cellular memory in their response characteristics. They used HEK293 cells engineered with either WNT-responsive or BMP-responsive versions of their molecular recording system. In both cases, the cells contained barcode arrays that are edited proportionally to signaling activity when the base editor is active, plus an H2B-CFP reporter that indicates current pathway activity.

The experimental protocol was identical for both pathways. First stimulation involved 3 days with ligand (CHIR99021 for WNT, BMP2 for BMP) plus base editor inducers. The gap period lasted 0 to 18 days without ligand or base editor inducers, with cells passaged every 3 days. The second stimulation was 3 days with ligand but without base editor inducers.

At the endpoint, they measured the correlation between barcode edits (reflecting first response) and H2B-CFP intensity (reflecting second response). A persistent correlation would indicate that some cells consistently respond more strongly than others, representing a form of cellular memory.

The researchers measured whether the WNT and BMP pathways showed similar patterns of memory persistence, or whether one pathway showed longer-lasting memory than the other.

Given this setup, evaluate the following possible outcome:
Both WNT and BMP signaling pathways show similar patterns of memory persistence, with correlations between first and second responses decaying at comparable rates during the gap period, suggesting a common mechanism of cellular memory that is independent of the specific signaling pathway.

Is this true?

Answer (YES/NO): NO